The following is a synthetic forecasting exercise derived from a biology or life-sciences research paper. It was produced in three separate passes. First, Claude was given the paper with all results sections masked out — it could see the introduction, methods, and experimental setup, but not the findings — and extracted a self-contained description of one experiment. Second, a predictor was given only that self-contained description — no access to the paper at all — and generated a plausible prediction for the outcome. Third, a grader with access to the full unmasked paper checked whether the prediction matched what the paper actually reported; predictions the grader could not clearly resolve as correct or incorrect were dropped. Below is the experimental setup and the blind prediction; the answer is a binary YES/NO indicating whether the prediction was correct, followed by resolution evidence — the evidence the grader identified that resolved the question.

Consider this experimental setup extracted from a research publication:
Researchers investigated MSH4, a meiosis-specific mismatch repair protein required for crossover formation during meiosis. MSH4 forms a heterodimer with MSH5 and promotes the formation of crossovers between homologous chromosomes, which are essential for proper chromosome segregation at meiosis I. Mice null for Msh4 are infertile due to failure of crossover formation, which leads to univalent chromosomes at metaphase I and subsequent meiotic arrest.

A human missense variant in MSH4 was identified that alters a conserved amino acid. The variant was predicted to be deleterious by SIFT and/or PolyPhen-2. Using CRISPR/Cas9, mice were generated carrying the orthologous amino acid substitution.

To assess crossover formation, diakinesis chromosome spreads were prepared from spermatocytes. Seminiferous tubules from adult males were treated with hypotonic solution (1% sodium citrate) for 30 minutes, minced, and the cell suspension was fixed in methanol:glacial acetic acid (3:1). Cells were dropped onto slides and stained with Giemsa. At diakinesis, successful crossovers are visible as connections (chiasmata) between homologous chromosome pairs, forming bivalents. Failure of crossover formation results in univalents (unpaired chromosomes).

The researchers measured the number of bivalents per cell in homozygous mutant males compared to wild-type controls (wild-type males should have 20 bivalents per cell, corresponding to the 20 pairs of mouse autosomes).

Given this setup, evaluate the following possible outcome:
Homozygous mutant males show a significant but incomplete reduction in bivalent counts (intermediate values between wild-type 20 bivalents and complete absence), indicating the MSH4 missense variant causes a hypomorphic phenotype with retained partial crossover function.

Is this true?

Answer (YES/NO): NO